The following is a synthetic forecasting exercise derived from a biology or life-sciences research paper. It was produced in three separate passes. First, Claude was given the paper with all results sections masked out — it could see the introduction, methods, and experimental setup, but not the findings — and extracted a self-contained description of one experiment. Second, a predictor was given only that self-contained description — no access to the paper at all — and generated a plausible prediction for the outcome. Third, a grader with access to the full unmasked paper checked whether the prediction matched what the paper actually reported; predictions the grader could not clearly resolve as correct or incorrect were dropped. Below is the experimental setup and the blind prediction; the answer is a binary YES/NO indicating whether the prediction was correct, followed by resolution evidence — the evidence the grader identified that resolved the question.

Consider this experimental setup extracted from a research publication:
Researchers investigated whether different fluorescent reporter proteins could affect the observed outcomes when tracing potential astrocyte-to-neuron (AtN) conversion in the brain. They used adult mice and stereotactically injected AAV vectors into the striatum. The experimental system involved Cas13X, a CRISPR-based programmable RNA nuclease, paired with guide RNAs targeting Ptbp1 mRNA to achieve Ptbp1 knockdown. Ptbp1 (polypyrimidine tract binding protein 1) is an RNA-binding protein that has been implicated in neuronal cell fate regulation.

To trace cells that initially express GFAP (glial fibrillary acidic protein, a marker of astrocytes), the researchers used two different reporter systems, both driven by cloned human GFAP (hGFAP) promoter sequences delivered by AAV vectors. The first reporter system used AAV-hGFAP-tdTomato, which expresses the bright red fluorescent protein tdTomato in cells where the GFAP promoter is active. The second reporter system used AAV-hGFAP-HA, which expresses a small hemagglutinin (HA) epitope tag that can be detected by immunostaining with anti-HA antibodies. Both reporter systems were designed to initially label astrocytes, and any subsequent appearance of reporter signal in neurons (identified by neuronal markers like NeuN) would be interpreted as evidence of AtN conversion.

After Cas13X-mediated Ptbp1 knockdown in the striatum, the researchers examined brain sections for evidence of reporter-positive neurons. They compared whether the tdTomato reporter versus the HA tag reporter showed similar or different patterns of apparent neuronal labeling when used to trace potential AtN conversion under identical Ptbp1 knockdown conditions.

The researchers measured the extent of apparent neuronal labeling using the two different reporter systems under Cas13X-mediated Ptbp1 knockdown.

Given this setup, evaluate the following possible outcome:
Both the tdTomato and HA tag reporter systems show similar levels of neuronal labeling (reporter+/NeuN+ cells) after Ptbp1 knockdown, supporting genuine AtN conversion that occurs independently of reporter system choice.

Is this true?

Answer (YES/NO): NO